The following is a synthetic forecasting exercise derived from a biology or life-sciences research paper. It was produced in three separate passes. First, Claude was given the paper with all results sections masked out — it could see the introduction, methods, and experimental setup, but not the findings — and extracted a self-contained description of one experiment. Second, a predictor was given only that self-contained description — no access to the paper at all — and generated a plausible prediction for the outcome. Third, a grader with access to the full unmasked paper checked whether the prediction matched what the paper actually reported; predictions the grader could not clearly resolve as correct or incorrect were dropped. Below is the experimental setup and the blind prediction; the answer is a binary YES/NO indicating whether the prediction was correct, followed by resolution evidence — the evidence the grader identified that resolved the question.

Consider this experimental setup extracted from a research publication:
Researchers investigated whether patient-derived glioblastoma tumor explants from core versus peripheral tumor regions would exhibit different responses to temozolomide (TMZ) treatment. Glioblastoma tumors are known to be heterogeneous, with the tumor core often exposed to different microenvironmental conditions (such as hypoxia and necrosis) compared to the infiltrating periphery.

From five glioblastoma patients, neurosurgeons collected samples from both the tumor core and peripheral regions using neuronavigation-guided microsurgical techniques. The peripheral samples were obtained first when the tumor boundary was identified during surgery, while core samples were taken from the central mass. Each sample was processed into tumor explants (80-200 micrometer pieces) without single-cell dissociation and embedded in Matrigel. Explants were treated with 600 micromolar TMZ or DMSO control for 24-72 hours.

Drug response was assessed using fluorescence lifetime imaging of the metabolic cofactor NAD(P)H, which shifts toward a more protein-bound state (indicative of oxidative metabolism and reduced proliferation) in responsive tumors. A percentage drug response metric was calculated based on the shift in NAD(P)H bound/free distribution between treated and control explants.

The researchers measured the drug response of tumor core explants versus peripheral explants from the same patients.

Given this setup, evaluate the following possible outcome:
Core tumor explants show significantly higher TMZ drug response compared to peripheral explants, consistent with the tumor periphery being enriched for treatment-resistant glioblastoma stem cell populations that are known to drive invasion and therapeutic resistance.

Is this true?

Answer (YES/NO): NO